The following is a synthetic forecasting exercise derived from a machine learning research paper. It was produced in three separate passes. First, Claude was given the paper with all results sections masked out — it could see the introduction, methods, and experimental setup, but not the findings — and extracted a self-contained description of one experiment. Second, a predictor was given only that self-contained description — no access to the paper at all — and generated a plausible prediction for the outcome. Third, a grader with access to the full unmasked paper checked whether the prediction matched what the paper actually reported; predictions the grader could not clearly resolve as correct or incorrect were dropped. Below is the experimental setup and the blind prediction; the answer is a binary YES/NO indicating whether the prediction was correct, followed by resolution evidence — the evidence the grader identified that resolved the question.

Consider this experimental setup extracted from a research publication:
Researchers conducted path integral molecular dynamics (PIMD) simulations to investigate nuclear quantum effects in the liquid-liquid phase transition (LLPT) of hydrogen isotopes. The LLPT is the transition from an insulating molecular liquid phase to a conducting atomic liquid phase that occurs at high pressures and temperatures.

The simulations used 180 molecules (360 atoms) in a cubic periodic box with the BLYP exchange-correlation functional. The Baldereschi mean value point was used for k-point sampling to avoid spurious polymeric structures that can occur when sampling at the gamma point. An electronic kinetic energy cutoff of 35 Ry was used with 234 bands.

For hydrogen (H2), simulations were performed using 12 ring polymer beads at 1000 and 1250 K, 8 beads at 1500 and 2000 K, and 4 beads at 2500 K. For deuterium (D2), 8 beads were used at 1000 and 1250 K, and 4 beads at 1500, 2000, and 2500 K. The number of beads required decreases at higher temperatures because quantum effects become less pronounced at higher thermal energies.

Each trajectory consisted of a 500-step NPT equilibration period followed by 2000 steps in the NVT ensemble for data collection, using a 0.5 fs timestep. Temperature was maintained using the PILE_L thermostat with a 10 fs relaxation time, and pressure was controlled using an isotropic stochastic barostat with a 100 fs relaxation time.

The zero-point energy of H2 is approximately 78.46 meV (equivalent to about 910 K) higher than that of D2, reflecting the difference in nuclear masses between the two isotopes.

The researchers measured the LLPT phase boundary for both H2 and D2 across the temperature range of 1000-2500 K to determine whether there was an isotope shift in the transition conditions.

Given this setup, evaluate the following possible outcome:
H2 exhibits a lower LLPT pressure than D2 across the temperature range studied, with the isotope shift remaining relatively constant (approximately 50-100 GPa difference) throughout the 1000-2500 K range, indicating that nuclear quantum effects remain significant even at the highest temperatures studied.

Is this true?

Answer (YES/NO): NO